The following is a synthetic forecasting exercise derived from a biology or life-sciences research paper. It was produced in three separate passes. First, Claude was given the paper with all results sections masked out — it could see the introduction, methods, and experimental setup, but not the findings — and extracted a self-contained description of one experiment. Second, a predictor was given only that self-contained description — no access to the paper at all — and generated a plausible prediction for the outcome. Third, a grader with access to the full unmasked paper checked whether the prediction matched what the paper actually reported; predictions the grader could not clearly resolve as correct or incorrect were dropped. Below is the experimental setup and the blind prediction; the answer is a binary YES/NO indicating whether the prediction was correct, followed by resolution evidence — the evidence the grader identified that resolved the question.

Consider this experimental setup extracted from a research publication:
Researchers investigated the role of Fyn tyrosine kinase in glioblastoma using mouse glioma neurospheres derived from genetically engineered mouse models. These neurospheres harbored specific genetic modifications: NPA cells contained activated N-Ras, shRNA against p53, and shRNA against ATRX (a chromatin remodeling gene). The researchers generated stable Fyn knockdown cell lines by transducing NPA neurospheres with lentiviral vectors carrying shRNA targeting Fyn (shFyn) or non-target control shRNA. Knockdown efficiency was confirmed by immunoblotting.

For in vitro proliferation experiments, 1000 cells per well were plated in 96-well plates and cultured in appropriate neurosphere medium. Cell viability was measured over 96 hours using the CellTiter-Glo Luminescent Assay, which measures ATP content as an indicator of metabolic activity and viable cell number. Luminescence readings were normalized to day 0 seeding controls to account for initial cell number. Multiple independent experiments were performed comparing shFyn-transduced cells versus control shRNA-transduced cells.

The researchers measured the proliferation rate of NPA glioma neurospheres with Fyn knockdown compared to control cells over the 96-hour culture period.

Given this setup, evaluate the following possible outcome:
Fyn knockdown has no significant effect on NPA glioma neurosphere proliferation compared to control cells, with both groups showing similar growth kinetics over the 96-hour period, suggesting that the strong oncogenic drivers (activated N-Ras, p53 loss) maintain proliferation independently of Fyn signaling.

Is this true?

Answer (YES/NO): NO